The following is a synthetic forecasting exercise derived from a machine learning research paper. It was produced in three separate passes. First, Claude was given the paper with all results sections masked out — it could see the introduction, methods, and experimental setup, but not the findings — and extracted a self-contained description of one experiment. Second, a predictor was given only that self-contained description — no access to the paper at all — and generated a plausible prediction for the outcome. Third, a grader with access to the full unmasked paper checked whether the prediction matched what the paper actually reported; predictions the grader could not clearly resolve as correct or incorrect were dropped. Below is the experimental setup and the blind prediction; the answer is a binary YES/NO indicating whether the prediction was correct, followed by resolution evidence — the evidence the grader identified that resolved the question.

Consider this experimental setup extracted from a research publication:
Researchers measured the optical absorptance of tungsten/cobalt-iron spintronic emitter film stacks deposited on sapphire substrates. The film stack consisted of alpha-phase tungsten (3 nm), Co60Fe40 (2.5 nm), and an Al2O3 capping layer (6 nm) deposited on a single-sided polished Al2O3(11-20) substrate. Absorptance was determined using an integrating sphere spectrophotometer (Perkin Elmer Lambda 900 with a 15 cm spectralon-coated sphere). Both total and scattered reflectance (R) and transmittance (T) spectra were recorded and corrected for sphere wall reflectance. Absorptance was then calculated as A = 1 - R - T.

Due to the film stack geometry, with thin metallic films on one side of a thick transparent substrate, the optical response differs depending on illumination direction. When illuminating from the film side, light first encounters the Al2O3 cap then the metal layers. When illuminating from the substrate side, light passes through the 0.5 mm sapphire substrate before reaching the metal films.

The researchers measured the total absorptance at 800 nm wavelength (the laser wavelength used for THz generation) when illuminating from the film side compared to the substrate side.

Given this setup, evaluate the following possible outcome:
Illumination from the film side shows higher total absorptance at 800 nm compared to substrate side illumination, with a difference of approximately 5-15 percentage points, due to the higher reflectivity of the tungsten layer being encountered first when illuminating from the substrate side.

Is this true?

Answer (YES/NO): NO